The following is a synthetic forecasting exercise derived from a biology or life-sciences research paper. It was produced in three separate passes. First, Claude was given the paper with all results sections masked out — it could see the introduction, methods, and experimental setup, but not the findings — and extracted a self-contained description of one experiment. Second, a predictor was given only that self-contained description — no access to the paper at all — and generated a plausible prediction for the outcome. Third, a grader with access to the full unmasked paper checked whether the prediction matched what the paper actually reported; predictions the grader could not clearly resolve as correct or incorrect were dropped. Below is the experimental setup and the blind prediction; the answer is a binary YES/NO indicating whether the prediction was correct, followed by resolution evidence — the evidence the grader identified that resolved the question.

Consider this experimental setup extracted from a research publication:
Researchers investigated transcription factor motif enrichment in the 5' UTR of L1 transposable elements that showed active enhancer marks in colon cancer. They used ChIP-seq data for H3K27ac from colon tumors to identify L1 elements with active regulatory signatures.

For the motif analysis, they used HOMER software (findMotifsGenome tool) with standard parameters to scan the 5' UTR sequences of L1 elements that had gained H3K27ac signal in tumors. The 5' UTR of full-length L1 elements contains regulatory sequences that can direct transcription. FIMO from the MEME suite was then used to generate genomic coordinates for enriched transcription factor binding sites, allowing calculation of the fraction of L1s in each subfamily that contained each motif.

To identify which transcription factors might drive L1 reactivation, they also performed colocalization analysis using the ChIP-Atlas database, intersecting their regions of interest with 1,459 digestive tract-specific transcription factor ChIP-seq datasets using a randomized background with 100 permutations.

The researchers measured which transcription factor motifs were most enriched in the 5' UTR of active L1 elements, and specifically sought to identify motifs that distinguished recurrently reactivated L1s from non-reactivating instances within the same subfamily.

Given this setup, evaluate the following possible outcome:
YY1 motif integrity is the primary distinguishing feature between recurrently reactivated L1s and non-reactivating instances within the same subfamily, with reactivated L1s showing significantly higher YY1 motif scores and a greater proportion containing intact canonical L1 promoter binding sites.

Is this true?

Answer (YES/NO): NO